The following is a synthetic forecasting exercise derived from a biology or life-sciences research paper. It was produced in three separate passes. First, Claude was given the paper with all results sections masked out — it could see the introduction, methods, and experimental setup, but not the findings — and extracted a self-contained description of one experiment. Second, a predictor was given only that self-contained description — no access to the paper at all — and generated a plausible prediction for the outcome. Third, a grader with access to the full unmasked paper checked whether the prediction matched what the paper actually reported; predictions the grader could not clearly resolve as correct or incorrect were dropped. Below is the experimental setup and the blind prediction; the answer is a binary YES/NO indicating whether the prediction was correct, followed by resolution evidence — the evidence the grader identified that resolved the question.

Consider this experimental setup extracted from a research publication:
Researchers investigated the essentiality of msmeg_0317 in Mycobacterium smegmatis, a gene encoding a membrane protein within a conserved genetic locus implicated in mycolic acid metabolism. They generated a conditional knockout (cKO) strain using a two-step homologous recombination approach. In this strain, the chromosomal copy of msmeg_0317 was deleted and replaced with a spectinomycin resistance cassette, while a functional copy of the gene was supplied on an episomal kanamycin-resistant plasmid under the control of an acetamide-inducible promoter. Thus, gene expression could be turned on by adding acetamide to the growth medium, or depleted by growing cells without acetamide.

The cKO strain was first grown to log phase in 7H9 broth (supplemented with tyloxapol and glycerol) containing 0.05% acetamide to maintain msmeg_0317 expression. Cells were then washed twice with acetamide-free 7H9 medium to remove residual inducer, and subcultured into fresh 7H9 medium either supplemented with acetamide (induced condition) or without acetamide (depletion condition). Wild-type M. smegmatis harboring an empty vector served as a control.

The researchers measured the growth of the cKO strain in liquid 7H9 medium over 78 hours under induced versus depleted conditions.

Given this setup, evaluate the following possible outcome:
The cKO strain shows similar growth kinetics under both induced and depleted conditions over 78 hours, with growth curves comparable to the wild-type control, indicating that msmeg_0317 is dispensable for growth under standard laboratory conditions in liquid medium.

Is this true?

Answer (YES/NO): NO